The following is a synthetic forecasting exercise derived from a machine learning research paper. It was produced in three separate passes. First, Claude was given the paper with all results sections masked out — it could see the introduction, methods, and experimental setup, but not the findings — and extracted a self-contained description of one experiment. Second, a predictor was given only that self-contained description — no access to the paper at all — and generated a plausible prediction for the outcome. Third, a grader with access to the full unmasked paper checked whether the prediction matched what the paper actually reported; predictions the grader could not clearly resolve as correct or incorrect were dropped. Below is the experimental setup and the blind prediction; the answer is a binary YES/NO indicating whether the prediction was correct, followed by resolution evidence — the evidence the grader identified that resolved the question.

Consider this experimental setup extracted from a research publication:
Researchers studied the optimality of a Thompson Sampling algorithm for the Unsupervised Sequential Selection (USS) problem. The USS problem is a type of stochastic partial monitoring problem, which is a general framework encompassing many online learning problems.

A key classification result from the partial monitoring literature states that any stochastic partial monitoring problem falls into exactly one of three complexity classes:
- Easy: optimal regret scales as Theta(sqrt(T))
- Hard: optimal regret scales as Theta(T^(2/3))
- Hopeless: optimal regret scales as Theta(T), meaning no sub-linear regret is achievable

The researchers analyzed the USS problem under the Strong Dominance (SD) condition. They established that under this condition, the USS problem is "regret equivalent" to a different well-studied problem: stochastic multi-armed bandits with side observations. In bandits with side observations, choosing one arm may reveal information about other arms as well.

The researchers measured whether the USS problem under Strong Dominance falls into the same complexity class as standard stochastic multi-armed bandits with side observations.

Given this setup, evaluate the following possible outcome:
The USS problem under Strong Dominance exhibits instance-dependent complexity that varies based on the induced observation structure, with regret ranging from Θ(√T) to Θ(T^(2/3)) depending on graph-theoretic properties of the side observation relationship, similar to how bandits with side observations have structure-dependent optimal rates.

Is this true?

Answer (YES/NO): NO